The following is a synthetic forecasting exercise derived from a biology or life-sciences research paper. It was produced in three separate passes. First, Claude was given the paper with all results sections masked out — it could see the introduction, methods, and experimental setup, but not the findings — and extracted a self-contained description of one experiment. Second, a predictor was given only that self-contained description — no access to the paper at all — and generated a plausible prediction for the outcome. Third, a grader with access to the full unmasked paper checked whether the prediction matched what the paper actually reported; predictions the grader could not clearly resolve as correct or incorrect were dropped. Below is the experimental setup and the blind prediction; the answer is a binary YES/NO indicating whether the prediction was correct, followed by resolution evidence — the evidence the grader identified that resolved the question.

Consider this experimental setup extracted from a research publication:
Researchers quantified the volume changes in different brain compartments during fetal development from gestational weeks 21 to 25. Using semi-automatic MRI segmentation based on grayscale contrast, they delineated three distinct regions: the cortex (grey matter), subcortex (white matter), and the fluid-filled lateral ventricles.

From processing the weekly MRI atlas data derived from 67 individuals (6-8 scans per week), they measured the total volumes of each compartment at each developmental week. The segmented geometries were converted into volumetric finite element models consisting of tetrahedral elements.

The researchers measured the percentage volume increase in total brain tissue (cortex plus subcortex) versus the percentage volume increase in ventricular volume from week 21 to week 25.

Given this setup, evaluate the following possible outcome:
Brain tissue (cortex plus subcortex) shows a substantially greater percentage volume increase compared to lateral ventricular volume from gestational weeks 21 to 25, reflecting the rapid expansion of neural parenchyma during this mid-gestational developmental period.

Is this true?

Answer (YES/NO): YES